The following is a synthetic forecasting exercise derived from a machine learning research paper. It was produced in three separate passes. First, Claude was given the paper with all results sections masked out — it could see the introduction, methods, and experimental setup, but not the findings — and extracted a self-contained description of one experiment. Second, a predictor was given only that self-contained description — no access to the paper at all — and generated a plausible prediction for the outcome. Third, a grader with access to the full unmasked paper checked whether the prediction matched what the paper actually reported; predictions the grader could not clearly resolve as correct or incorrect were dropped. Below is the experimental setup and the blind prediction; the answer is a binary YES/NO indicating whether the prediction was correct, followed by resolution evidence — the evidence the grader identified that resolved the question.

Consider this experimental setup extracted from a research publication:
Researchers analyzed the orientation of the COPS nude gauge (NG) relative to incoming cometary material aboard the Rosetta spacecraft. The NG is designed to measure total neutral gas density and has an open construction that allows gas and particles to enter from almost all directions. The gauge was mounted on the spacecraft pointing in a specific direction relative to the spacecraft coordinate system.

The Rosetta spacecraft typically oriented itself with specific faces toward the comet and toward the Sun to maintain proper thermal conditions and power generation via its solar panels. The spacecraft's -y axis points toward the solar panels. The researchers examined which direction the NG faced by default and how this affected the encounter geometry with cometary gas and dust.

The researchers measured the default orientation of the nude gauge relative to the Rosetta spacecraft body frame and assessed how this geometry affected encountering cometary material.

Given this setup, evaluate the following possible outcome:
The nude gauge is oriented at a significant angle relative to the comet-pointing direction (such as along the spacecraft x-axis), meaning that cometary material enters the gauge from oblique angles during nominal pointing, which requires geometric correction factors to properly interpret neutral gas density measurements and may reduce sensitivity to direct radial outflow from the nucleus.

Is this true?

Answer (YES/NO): NO